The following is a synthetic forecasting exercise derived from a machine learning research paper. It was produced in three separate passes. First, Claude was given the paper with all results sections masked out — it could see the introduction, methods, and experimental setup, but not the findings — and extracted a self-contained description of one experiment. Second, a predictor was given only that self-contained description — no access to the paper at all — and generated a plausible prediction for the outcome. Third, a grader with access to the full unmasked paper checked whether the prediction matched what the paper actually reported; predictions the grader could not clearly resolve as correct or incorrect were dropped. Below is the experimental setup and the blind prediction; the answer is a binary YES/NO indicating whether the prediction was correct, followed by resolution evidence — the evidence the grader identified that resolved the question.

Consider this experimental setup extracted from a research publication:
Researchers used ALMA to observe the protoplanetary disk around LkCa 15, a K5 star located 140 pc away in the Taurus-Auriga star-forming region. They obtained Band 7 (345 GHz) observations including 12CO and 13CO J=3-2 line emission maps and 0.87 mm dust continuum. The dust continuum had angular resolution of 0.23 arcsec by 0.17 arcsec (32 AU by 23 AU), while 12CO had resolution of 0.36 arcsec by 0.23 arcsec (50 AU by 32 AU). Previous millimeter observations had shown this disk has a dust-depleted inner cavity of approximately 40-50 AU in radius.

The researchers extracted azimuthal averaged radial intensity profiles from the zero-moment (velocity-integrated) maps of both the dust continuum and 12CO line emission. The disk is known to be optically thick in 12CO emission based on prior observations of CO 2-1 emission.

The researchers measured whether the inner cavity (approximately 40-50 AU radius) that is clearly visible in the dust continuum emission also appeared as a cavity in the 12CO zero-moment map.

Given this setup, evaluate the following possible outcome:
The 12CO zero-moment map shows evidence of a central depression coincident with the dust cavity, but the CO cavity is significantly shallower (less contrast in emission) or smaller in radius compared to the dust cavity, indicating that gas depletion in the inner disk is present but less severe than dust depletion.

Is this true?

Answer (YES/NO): NO